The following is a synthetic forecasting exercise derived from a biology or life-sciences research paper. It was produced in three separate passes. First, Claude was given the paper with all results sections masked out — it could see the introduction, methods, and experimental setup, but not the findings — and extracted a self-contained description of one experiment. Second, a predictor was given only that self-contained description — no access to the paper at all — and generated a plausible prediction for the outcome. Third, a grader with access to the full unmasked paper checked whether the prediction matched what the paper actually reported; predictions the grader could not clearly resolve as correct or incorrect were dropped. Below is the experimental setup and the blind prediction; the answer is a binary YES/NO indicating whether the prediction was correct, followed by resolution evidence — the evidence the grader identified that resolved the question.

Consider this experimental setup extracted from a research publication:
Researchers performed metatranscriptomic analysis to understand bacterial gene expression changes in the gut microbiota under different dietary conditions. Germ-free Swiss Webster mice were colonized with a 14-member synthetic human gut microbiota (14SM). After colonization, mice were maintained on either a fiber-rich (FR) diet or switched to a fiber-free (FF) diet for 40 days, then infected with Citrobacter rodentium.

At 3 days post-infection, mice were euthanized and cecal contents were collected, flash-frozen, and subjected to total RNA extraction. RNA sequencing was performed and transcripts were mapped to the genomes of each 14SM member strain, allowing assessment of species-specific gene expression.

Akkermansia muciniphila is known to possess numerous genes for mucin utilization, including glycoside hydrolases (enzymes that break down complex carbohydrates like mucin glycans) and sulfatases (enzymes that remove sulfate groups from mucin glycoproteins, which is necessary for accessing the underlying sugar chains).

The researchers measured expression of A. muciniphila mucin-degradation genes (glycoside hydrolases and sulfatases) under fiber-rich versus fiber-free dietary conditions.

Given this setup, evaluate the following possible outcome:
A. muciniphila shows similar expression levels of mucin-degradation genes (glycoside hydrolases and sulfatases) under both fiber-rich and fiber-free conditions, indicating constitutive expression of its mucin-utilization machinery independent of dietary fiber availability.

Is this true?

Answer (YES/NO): NO